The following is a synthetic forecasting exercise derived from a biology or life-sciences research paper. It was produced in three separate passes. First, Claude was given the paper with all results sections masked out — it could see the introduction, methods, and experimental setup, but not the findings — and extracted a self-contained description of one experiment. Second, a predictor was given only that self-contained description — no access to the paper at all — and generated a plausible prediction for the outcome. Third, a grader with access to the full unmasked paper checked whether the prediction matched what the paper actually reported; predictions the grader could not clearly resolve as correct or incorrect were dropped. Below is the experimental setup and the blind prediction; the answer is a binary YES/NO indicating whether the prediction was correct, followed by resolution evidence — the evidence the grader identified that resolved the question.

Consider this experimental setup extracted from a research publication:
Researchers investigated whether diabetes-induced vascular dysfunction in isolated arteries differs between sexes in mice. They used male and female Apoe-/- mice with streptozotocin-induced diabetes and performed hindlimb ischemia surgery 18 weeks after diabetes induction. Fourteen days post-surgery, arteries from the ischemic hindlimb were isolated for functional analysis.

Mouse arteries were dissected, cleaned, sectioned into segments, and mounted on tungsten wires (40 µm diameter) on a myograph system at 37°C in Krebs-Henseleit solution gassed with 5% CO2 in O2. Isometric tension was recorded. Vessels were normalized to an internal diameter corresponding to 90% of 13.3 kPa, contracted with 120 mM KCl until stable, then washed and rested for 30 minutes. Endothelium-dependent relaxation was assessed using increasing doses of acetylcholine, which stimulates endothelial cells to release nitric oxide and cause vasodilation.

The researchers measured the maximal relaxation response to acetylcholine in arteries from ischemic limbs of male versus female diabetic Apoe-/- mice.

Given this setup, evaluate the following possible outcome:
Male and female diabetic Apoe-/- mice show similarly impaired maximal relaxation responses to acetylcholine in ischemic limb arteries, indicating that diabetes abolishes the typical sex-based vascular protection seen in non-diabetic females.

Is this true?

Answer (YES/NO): NO